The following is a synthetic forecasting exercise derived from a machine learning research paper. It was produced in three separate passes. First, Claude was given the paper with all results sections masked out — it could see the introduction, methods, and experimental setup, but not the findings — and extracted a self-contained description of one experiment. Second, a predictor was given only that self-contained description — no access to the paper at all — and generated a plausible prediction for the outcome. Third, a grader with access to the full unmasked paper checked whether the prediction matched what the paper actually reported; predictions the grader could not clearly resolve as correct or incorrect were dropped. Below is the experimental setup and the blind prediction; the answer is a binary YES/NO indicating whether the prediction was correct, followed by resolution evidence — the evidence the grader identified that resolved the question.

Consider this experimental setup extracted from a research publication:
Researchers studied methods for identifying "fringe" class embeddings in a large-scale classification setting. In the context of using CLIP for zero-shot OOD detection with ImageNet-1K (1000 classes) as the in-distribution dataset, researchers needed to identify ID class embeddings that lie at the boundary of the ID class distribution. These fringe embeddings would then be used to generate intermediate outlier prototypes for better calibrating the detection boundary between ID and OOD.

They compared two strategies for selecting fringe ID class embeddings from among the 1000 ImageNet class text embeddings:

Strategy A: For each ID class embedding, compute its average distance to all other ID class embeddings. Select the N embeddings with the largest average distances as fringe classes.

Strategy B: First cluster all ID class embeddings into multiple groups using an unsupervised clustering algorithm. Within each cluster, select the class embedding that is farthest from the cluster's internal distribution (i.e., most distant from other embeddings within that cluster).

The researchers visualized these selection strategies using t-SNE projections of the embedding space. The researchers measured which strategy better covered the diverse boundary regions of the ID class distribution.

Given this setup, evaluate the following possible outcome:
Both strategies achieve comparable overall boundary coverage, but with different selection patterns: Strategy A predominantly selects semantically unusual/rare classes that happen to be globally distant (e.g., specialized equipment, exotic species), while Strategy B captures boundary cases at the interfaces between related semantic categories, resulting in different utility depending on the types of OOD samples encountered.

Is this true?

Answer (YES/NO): NO